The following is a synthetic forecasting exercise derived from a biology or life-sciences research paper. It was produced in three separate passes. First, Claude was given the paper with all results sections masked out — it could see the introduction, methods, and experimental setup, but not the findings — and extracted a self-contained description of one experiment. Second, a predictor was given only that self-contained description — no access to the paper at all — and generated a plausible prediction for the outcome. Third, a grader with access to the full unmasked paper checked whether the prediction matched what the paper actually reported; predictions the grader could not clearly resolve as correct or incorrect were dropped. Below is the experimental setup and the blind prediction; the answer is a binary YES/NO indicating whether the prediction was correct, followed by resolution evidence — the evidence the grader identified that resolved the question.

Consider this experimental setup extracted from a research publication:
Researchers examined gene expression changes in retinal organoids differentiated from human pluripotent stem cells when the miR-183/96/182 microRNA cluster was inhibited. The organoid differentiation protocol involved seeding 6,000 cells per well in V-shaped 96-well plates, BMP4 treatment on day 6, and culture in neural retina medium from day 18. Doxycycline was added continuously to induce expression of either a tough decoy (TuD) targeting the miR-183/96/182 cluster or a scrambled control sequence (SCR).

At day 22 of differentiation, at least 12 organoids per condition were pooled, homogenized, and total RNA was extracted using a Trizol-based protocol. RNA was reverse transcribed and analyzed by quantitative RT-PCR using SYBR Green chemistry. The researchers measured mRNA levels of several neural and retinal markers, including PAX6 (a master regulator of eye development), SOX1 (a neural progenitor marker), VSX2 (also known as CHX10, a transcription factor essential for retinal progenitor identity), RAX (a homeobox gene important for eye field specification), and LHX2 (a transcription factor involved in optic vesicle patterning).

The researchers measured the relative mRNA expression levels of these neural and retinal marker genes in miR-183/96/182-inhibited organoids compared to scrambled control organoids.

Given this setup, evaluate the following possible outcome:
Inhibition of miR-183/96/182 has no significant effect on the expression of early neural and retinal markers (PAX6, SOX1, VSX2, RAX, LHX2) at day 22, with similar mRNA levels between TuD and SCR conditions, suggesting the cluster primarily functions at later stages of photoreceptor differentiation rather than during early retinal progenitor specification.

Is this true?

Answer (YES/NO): NO